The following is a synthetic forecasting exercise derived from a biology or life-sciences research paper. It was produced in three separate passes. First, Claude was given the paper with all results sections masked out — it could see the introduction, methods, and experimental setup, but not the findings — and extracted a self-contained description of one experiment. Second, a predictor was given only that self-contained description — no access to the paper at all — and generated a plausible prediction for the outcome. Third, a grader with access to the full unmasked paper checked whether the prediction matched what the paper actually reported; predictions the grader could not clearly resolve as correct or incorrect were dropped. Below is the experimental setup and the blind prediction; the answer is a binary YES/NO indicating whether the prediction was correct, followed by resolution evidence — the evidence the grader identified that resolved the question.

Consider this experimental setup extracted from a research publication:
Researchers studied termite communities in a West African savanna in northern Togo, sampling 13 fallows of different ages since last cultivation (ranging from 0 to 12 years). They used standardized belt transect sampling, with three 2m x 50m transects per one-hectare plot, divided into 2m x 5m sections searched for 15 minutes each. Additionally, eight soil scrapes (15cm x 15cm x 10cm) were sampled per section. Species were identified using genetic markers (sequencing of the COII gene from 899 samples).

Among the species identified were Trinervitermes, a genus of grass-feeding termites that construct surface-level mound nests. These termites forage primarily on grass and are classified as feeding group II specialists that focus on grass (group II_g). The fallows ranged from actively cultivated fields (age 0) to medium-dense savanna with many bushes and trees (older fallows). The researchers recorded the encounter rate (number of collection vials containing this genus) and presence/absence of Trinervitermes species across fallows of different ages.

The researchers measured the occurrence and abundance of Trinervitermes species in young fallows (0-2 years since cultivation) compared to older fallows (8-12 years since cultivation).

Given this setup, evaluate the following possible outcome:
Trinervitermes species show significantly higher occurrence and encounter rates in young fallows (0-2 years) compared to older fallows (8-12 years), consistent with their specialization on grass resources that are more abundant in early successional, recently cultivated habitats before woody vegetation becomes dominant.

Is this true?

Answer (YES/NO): NO